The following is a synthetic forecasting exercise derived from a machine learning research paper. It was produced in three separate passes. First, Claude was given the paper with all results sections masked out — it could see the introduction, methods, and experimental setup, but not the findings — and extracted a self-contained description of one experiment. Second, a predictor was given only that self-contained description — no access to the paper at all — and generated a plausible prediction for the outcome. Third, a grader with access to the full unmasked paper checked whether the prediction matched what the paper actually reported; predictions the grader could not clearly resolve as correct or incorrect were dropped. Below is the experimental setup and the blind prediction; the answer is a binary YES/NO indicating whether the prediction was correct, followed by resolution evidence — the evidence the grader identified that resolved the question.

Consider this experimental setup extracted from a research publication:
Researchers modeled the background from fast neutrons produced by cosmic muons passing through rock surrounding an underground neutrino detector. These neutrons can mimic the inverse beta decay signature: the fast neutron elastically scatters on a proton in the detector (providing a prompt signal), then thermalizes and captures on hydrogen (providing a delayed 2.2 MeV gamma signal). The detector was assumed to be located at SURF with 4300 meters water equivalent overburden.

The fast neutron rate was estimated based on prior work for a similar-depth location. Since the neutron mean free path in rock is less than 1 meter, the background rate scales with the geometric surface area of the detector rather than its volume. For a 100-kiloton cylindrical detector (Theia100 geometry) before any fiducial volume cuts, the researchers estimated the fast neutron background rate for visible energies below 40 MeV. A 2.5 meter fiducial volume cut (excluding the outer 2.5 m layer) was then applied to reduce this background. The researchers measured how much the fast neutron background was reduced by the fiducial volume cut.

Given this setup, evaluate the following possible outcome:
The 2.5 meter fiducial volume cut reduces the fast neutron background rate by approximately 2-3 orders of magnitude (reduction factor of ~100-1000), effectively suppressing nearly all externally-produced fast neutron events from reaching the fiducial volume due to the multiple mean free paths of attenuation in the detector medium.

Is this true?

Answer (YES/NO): NO